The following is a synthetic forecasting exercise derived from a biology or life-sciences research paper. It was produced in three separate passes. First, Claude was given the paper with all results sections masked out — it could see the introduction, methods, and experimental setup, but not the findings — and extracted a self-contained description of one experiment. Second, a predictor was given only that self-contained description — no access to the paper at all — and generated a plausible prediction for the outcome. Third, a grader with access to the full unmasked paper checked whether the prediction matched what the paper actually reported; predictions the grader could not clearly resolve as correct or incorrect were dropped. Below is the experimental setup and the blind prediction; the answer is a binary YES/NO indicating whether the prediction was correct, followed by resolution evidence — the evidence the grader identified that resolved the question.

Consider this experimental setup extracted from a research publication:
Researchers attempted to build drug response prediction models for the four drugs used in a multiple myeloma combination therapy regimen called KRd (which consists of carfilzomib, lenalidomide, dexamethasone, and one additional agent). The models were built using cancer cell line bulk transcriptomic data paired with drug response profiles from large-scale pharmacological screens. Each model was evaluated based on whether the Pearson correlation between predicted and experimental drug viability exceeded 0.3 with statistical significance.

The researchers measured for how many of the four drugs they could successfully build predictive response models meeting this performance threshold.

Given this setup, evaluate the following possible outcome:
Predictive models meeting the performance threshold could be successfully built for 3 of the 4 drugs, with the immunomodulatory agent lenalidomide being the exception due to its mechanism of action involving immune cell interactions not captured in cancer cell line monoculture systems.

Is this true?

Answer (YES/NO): NO